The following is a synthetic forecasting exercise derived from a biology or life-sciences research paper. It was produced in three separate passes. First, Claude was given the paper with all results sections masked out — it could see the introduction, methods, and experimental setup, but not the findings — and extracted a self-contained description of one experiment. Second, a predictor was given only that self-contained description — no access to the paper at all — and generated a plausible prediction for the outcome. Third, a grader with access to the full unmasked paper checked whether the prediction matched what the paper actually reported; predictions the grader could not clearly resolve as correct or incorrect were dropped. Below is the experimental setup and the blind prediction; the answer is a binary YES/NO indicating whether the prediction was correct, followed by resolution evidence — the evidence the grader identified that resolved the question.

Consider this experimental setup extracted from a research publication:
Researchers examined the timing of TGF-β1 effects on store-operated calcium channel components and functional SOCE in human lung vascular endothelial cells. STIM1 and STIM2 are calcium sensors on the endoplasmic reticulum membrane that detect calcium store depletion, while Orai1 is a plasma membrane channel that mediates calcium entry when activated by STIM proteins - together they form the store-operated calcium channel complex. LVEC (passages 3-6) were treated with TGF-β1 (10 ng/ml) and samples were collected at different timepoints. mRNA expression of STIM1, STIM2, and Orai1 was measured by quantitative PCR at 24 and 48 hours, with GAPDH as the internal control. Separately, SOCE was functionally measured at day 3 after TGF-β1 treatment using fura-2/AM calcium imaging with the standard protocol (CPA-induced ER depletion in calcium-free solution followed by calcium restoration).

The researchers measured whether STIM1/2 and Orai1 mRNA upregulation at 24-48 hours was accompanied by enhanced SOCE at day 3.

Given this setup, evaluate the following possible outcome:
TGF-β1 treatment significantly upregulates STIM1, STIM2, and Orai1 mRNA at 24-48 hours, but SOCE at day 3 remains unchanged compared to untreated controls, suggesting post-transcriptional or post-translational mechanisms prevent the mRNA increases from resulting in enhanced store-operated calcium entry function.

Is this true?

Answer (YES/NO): YES